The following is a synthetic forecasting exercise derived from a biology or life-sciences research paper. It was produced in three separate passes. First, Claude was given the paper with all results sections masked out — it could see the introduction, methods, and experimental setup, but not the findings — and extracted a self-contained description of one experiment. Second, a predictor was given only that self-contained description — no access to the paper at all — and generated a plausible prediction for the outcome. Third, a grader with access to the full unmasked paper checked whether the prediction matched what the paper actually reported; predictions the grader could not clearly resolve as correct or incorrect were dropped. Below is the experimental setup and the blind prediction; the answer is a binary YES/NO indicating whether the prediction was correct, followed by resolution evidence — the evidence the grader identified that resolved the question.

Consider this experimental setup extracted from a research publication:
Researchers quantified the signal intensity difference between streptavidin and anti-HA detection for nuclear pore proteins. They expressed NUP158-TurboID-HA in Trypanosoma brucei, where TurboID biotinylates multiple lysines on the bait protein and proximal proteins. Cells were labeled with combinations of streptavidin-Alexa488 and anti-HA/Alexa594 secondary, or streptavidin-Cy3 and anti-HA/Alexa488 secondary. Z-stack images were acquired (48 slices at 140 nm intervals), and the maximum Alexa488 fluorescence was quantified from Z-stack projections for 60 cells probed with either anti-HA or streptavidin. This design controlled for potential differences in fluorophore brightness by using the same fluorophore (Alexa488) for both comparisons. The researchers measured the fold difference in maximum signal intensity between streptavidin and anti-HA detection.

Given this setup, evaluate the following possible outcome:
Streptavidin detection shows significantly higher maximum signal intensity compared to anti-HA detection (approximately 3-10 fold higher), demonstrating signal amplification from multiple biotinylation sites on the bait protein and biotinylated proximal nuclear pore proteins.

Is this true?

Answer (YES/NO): YES